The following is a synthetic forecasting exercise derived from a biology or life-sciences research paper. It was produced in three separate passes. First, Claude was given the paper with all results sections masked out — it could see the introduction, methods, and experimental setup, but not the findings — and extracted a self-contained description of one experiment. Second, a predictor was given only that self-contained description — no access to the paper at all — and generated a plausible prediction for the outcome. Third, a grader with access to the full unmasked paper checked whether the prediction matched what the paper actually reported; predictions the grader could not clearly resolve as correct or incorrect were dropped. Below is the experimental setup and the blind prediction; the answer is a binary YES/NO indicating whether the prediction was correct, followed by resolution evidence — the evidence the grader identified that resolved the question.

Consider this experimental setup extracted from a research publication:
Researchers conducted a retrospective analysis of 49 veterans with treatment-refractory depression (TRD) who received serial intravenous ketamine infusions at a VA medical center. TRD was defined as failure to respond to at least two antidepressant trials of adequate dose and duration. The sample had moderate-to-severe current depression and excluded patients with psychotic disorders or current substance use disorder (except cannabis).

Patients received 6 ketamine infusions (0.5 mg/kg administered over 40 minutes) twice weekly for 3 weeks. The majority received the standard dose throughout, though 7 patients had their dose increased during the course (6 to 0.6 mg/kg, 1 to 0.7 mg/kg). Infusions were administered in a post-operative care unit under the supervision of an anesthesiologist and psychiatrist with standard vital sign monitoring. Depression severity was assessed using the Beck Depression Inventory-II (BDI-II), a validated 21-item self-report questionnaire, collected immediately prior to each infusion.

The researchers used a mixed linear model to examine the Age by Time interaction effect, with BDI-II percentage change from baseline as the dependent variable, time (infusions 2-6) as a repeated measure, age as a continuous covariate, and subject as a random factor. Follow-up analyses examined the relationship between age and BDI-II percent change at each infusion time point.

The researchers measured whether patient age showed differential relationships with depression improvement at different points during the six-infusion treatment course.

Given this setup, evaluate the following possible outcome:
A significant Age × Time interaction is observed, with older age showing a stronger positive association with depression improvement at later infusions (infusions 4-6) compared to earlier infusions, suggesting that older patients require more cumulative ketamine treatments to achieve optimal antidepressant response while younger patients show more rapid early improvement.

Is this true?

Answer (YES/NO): NO